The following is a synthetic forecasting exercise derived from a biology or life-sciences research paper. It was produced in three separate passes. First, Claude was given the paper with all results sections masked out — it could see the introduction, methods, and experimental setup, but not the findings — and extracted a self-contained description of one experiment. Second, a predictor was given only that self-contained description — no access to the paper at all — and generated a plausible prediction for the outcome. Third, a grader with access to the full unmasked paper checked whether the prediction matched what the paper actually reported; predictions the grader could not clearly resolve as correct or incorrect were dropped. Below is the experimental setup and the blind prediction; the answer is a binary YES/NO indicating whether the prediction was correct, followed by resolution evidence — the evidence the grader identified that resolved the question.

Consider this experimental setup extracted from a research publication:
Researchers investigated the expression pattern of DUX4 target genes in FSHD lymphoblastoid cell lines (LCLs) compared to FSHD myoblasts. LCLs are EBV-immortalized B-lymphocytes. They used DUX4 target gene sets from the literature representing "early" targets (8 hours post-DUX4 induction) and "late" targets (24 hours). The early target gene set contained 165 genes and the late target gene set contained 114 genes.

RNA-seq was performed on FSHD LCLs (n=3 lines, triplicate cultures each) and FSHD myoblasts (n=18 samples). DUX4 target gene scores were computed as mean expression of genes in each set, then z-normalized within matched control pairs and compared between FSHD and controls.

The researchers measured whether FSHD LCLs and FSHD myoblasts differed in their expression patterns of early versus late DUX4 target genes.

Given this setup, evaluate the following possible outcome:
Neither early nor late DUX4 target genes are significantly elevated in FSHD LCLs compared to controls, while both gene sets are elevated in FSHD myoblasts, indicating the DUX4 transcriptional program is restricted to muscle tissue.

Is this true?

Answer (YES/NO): NO